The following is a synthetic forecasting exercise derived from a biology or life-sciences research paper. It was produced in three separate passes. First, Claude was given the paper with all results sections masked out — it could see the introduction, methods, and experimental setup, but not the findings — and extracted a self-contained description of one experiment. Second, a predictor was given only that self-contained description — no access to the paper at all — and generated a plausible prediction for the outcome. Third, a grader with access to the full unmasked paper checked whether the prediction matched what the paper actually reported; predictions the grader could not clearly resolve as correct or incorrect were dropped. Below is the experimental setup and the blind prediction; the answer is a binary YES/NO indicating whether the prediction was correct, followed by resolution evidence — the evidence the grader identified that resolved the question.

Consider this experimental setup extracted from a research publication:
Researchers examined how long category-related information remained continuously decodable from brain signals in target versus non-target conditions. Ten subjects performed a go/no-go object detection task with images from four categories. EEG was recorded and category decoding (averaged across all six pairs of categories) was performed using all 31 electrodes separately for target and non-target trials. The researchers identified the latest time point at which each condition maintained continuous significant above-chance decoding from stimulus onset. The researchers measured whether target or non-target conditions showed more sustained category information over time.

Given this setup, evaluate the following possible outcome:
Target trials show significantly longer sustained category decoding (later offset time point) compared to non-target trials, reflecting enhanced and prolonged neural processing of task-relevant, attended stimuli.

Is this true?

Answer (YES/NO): NO